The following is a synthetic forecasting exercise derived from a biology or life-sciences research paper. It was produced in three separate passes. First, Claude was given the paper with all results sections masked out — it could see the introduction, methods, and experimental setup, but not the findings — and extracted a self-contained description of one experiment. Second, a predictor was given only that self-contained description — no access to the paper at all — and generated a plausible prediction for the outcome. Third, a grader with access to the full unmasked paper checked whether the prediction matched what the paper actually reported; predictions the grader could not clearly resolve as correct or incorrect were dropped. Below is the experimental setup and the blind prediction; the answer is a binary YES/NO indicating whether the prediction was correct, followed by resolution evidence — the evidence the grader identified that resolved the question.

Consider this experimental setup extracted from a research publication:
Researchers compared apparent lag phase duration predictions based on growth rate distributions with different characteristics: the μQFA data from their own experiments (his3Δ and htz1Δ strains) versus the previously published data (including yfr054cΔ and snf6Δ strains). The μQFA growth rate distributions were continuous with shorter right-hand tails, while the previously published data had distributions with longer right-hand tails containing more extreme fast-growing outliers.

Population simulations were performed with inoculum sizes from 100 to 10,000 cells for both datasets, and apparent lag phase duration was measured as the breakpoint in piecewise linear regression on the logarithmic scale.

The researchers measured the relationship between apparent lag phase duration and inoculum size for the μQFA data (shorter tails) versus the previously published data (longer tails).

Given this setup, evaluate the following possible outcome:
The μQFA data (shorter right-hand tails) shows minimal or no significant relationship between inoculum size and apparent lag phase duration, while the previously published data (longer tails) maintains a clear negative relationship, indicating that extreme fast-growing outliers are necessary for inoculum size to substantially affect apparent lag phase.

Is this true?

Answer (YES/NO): NO